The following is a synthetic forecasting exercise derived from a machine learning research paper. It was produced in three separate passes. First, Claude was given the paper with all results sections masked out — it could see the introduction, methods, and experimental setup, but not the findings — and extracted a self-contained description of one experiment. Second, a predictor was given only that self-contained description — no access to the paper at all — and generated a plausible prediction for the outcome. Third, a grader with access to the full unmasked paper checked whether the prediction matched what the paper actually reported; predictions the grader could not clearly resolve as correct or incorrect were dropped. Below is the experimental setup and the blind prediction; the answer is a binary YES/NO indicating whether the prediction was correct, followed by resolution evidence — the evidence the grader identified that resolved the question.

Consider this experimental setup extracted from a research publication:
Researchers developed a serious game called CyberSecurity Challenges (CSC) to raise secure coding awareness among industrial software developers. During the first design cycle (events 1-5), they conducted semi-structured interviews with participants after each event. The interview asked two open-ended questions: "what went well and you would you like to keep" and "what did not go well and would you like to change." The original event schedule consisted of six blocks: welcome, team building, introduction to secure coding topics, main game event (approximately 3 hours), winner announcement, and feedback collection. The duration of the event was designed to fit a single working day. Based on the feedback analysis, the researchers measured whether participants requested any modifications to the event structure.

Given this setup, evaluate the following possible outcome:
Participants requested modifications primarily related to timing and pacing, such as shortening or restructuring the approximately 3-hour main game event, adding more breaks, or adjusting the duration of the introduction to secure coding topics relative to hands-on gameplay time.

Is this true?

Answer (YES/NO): NO